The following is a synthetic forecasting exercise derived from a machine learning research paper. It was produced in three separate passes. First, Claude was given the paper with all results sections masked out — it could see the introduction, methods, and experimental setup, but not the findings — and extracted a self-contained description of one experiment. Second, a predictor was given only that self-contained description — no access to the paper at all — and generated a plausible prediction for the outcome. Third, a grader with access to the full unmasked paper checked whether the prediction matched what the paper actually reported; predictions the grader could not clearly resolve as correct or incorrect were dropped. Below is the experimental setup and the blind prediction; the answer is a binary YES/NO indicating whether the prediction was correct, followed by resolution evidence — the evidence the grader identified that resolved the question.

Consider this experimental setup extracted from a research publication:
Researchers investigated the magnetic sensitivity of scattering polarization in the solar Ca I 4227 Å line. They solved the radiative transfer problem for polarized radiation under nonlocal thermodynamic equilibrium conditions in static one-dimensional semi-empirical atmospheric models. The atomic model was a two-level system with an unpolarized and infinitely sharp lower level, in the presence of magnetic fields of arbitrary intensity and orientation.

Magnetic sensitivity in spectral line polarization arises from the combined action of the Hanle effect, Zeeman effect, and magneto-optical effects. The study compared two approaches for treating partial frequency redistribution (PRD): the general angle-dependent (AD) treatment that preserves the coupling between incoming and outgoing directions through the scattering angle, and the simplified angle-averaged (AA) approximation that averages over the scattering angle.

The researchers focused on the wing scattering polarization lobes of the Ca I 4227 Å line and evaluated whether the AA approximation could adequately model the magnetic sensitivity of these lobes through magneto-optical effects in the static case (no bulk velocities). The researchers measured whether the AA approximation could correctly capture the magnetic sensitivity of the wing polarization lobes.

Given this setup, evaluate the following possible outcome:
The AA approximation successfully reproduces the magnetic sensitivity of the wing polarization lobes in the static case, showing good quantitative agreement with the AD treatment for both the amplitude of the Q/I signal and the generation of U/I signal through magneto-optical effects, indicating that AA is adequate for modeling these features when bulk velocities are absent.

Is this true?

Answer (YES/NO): YES